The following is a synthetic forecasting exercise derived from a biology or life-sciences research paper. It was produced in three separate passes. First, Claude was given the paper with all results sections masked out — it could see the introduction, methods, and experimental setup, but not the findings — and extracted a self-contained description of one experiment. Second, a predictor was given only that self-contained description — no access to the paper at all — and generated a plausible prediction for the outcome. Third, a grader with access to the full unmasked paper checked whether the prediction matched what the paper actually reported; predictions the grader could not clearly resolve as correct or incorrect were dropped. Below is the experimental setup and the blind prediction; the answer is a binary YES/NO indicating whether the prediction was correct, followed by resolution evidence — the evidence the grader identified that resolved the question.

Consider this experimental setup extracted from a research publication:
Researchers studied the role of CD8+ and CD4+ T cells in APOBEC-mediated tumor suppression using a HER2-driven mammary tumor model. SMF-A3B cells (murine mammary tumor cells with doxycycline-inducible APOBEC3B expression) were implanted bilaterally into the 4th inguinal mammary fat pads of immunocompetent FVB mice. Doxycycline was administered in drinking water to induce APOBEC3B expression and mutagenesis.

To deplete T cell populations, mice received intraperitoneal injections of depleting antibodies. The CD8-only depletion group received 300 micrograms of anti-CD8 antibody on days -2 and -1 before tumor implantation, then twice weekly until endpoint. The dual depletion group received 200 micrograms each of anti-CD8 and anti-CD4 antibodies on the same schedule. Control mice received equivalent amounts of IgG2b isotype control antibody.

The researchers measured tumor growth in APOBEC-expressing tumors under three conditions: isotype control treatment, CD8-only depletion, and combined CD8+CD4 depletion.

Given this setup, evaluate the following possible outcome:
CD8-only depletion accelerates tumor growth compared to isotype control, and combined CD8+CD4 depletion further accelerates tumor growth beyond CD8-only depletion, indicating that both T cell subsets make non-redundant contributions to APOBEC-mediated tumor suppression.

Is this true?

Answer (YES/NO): NO